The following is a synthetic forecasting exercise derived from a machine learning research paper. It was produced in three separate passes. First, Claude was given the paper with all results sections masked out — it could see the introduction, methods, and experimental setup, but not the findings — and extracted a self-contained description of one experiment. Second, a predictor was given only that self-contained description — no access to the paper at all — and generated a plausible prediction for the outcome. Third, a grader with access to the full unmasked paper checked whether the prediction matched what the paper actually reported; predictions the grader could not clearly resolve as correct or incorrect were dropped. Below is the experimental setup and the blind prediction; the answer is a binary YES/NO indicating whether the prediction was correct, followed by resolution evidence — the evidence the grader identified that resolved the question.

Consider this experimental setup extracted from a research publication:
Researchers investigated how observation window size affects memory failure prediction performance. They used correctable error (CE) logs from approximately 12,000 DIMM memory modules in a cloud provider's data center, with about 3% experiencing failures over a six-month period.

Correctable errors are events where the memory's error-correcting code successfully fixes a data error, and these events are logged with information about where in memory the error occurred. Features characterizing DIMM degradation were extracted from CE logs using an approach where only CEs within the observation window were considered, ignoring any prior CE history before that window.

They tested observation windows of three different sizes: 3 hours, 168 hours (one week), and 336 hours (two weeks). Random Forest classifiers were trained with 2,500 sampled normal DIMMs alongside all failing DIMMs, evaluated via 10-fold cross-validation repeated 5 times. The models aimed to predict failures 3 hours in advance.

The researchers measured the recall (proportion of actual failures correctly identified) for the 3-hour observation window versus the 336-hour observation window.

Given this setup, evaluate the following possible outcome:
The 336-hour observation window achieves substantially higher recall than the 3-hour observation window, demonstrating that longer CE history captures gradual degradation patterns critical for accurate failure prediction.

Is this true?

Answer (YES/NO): YES